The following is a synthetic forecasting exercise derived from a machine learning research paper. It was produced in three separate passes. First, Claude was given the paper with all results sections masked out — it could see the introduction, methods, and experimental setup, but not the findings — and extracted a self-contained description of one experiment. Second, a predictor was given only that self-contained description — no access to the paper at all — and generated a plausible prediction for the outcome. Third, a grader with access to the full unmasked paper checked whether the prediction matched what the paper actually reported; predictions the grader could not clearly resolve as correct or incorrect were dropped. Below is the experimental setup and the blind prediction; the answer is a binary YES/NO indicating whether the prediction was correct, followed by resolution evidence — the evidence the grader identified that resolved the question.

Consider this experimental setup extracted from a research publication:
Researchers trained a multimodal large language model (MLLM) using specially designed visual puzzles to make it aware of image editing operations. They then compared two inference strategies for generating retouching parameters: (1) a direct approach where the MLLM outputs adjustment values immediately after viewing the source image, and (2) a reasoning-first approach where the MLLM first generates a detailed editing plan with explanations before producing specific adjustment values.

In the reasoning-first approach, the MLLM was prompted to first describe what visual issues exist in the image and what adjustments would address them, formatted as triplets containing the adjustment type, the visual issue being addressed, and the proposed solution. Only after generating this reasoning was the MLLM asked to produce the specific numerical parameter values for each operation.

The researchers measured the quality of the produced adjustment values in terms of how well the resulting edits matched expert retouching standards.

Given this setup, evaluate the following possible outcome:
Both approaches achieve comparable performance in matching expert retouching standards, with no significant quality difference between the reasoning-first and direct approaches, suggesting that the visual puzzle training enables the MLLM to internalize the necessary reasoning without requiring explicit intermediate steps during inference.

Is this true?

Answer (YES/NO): NO